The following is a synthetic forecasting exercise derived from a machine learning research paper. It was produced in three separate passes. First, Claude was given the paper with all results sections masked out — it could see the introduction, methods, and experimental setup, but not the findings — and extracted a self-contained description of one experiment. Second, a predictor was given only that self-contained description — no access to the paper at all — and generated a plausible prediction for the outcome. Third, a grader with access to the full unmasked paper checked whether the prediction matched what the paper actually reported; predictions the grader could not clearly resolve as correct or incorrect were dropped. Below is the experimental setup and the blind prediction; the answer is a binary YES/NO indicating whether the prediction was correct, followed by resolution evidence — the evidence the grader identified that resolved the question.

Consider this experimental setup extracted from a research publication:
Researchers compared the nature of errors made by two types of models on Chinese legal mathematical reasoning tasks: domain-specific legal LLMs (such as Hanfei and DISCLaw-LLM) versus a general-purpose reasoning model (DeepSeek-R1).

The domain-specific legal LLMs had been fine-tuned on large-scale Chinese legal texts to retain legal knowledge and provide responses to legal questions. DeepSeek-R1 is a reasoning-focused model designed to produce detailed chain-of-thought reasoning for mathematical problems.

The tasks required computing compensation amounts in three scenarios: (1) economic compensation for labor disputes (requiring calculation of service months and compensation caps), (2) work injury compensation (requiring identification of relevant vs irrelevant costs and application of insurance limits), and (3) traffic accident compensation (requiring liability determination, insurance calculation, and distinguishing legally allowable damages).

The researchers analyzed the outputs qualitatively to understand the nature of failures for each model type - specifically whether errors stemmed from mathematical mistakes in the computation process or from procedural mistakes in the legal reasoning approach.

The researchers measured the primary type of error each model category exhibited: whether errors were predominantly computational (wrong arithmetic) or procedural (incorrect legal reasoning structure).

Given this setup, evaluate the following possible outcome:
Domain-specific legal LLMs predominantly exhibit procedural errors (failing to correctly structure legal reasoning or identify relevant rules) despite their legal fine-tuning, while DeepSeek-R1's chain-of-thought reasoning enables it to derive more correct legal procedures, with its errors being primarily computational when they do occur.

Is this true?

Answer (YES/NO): NO